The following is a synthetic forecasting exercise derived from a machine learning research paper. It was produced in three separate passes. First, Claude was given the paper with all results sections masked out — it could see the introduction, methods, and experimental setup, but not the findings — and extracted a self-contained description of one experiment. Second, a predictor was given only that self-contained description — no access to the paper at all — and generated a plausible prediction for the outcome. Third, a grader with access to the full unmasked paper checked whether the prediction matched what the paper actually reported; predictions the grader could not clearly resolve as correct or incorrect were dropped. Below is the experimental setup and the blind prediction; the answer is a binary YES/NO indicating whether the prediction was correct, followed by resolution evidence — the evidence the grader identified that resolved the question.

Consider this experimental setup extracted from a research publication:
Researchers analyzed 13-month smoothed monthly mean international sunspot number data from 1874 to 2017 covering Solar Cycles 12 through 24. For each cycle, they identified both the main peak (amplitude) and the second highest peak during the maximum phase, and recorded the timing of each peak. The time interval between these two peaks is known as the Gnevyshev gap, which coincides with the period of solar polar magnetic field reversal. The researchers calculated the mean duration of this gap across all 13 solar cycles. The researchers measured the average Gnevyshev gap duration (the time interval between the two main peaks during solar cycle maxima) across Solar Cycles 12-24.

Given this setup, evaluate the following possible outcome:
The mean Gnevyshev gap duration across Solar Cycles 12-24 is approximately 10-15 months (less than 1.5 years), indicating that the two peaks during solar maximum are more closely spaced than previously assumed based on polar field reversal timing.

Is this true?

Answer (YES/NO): NO